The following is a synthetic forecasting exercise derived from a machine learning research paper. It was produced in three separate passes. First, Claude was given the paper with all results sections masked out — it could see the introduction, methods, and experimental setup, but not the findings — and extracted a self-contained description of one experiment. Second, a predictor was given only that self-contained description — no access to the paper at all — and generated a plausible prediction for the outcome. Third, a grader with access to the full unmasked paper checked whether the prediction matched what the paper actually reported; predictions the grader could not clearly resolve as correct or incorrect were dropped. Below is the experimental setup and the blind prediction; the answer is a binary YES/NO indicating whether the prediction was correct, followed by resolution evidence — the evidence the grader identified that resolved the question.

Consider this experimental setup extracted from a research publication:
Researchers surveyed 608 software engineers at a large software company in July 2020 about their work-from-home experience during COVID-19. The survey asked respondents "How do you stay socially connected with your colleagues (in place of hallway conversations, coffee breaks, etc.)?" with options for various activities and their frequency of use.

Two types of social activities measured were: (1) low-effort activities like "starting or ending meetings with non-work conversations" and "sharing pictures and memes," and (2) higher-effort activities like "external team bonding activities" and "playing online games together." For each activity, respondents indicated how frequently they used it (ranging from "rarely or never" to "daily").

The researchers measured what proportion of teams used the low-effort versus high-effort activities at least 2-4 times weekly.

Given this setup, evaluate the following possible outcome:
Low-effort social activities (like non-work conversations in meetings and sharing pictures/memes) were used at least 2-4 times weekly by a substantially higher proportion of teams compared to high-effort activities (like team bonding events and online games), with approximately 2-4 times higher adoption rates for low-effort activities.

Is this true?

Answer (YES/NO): NO